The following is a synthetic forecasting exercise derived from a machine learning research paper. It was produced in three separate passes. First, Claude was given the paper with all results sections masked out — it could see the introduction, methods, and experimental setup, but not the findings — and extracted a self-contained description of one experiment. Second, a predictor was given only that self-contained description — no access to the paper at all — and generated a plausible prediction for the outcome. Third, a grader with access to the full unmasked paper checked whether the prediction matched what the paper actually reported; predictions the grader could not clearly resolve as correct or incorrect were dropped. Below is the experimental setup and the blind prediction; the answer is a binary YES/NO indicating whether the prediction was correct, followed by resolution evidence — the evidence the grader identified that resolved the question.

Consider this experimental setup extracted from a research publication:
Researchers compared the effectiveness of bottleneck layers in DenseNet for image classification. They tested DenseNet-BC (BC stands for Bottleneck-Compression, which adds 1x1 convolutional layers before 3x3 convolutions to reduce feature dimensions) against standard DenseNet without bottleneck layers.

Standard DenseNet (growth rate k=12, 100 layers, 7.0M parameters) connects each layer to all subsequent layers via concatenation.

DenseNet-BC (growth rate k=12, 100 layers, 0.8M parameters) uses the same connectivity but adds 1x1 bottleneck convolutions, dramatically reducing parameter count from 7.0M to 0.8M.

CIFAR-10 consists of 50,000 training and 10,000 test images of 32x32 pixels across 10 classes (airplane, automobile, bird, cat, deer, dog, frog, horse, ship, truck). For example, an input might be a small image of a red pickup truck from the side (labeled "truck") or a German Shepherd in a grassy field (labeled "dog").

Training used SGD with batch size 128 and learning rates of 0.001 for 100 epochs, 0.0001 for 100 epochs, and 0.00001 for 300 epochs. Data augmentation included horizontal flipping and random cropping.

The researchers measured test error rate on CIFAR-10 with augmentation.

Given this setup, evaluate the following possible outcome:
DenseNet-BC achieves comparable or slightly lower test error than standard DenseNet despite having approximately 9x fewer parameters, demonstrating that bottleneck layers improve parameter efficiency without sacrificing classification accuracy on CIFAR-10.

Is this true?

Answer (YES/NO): NO